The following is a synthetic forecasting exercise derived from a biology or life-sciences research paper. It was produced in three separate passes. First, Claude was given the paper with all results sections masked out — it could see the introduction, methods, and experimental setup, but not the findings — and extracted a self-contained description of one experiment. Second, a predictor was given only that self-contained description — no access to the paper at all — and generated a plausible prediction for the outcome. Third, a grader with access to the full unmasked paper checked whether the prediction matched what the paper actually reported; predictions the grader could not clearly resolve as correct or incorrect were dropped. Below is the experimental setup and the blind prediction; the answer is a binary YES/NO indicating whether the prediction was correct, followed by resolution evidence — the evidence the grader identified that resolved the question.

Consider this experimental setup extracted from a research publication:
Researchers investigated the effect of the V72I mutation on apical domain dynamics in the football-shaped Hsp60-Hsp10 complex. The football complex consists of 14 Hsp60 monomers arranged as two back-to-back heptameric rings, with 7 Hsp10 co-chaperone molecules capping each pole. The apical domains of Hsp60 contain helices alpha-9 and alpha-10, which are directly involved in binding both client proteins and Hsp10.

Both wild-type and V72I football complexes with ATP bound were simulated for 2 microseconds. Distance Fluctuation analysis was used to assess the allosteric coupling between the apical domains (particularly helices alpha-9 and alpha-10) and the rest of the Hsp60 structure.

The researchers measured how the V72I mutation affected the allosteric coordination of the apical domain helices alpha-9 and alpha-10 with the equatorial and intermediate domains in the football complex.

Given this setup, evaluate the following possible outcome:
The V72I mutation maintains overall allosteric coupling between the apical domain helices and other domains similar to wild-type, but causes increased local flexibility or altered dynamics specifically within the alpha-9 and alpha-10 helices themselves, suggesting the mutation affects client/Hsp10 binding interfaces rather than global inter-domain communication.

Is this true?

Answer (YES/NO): NO